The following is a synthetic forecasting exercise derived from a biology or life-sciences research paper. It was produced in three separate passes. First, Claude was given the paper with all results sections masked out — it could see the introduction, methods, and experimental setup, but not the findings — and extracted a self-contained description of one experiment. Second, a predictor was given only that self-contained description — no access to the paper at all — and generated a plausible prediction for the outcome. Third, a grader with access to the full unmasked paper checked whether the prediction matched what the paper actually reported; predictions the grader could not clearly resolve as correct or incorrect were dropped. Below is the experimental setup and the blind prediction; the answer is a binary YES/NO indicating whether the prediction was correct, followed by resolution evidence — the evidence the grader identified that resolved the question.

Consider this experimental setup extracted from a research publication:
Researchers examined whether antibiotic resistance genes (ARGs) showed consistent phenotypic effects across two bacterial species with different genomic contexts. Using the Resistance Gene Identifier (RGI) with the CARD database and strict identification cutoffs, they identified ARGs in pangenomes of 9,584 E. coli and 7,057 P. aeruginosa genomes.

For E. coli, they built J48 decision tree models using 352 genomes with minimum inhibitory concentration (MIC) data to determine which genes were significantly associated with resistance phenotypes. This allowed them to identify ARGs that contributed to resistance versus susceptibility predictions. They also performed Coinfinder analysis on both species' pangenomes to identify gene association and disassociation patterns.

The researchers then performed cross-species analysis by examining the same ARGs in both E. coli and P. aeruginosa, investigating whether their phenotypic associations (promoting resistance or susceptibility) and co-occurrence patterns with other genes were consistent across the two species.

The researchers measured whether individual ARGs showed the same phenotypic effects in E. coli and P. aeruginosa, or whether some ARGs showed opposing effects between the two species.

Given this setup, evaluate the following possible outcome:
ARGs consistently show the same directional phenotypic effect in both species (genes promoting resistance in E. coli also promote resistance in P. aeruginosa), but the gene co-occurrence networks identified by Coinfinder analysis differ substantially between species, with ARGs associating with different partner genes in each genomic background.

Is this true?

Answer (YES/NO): YES